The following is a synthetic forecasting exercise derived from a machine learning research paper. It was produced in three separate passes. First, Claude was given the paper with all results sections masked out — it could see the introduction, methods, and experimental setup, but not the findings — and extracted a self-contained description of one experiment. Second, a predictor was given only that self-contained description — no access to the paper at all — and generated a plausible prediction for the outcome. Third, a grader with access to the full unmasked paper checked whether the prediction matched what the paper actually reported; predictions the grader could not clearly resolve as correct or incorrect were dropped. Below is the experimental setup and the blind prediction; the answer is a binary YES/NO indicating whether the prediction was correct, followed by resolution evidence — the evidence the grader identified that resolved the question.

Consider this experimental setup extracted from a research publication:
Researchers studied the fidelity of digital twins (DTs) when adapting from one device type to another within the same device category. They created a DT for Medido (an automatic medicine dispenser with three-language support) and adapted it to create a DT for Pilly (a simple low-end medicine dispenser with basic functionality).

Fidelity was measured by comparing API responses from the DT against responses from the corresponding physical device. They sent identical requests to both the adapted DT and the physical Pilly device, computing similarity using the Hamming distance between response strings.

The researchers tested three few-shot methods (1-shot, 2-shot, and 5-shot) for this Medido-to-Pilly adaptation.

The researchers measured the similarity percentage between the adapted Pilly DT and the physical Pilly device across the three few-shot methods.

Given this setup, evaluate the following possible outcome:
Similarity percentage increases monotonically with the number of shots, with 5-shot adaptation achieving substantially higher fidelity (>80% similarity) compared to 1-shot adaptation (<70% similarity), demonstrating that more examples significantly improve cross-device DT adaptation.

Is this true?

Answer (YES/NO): NO